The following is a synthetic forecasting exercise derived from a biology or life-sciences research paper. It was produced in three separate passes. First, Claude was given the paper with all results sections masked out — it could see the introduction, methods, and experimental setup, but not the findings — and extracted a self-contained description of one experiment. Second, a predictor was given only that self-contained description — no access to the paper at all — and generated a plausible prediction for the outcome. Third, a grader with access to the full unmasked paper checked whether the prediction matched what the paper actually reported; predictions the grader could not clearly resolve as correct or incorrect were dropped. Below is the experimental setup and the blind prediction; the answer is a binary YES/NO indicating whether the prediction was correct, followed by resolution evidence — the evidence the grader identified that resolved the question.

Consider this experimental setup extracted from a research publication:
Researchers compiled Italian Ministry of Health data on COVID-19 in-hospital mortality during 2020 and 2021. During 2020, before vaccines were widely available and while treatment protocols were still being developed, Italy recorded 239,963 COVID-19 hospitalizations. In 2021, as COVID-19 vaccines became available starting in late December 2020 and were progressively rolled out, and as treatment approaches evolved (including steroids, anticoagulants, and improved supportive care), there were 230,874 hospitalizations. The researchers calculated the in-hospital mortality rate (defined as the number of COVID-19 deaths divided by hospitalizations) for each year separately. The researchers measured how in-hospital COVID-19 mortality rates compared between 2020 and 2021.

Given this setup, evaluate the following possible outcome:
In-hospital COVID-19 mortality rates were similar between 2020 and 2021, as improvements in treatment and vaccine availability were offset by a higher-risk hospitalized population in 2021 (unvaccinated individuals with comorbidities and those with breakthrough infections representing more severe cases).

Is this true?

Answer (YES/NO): NO